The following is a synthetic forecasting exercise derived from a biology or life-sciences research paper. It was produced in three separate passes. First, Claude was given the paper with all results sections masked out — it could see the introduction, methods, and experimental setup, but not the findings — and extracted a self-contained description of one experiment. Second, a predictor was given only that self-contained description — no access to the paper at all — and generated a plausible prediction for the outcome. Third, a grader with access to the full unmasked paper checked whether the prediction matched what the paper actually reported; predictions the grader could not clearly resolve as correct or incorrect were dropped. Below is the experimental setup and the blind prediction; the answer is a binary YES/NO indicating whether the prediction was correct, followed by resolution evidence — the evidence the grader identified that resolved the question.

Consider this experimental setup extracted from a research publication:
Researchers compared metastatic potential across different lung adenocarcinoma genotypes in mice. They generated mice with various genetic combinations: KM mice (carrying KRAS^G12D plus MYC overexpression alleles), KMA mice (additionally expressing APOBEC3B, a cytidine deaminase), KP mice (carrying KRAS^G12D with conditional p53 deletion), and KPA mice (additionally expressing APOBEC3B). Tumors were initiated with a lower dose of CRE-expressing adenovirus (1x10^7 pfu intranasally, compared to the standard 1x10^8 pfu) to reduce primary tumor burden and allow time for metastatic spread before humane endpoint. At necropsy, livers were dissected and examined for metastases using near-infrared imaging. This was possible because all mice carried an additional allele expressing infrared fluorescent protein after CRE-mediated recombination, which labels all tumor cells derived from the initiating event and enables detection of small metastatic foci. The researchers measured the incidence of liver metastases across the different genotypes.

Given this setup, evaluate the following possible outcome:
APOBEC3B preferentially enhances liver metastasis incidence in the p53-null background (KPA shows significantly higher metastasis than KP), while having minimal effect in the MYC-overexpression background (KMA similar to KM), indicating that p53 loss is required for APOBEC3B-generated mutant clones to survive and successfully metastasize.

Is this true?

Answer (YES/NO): NO